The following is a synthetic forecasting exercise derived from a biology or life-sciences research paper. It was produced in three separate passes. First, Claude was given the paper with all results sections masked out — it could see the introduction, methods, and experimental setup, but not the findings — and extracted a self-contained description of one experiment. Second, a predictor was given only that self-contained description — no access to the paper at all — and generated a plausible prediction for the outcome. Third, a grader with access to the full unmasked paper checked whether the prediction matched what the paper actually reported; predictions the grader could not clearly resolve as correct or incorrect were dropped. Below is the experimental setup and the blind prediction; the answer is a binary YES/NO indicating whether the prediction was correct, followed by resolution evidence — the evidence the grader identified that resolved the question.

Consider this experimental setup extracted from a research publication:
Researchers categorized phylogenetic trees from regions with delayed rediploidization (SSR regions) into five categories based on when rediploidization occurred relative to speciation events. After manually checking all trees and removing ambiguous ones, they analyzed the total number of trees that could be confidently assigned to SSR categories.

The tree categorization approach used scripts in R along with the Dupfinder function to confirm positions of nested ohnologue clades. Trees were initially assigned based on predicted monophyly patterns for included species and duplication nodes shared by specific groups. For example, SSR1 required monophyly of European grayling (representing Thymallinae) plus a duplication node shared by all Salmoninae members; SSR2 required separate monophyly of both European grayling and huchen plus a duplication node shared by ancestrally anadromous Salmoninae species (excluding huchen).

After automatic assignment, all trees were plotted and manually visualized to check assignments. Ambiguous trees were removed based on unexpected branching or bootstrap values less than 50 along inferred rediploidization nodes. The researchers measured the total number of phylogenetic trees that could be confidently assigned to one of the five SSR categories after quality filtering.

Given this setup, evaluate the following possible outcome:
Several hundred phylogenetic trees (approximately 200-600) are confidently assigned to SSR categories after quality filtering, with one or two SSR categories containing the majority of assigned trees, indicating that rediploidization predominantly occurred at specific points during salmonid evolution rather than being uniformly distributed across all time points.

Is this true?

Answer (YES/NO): NO